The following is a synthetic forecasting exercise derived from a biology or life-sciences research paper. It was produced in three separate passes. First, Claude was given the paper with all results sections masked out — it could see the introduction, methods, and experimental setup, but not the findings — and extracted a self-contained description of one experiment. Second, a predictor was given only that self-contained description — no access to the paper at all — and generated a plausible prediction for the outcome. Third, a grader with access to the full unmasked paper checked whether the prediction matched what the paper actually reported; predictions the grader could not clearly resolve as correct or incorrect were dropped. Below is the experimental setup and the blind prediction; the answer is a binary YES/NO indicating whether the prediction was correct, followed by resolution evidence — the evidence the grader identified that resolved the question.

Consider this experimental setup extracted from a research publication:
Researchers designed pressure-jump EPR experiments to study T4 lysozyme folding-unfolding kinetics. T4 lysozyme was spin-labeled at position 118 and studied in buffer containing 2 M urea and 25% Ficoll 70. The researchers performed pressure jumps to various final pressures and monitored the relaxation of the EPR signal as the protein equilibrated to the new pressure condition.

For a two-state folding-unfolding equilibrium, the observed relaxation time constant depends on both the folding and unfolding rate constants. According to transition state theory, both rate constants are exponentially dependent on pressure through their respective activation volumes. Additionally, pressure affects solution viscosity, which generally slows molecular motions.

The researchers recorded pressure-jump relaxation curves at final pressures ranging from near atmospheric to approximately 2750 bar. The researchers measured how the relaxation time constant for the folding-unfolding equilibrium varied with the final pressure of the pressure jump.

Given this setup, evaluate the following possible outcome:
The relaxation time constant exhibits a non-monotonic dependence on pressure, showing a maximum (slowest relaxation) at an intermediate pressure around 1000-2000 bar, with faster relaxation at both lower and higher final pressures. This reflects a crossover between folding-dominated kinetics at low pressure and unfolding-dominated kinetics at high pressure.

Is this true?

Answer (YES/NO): NO